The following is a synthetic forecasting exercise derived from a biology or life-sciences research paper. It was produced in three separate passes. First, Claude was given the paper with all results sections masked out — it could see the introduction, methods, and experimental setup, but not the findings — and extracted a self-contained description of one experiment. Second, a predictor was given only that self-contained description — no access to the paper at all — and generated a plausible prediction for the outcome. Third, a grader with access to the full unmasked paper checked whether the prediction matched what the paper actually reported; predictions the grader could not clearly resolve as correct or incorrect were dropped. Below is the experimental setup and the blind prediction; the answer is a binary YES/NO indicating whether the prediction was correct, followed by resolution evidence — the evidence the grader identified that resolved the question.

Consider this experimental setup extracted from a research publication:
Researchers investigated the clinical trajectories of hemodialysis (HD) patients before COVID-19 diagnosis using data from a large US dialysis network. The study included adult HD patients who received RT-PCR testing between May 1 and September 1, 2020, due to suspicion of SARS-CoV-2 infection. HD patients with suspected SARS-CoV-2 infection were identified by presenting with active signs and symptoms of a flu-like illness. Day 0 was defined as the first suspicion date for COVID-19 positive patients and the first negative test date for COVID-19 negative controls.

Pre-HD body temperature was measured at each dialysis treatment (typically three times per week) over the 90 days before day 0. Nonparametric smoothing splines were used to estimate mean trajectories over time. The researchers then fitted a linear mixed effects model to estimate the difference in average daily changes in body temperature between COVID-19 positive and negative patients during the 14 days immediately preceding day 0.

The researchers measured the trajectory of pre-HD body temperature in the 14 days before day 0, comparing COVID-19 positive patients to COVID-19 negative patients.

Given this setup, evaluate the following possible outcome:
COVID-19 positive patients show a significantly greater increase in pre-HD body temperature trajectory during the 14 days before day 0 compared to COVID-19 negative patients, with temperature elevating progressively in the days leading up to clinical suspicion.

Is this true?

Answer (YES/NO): YES